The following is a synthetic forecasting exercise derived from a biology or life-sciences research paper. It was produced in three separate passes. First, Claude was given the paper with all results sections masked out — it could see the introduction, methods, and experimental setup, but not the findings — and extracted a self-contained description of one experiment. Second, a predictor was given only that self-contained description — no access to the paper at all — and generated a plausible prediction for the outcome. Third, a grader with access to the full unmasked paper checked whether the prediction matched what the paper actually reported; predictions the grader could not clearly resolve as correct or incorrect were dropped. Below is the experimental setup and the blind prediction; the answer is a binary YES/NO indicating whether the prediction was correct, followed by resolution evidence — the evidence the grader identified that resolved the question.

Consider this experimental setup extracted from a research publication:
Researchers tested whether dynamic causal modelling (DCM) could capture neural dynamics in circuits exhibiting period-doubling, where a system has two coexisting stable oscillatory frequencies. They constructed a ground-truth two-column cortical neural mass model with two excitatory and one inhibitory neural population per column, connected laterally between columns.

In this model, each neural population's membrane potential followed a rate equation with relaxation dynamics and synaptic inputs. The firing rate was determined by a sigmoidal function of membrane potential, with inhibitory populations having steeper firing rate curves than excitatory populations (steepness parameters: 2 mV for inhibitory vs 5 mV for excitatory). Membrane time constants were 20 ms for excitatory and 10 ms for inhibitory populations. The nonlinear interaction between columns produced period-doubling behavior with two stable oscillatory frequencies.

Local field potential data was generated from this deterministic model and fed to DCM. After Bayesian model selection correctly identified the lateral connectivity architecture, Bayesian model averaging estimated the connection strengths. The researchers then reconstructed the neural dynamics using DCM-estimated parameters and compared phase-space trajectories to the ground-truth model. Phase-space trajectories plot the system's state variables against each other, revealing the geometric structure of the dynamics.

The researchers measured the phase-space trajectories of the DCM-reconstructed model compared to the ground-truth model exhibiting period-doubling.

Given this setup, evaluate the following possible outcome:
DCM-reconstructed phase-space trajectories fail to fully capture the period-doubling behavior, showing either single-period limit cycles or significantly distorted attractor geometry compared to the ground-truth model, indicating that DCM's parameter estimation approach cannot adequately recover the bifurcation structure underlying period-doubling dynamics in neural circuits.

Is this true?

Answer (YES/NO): YES